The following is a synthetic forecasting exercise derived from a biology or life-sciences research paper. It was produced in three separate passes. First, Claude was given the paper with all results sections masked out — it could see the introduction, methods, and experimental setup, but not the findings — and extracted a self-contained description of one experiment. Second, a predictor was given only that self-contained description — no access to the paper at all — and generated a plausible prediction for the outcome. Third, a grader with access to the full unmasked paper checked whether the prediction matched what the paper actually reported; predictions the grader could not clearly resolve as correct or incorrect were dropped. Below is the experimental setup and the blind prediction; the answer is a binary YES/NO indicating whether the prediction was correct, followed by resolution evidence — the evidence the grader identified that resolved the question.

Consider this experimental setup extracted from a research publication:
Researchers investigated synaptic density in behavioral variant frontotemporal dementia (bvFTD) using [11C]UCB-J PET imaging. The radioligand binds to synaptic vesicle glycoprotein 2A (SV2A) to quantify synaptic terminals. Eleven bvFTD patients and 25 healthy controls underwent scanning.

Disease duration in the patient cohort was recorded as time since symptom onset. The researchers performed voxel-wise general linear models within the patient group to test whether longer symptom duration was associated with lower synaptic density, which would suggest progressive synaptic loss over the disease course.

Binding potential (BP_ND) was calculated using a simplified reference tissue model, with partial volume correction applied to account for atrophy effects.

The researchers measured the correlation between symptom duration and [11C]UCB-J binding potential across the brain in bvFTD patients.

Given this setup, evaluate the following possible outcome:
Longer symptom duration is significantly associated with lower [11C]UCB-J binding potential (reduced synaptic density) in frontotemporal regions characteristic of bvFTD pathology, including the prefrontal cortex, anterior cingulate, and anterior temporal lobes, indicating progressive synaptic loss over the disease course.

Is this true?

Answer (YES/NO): NO